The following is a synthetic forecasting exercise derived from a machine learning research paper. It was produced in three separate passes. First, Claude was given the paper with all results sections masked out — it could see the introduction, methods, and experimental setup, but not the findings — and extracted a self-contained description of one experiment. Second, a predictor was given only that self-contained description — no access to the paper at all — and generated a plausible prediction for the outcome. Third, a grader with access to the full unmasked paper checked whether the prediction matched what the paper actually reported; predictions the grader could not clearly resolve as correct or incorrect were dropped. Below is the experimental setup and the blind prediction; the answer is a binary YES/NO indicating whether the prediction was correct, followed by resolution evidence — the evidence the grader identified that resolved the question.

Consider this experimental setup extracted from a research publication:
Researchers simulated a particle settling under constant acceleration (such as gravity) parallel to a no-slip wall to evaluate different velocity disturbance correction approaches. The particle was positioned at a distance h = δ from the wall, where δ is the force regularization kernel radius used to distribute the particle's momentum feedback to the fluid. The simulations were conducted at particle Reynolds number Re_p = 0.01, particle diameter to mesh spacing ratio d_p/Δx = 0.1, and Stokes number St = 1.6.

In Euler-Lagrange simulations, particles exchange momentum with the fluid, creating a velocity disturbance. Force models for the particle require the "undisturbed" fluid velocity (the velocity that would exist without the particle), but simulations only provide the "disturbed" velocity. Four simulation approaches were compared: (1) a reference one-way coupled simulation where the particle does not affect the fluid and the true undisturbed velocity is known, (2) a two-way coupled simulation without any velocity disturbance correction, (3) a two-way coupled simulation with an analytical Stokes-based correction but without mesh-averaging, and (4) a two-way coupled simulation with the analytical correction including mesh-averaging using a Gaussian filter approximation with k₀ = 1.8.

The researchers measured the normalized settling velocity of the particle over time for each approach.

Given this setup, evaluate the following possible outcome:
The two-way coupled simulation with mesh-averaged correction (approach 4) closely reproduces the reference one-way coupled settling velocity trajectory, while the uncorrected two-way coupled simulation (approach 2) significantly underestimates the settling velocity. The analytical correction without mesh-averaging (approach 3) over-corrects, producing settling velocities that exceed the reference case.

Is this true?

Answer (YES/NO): NO